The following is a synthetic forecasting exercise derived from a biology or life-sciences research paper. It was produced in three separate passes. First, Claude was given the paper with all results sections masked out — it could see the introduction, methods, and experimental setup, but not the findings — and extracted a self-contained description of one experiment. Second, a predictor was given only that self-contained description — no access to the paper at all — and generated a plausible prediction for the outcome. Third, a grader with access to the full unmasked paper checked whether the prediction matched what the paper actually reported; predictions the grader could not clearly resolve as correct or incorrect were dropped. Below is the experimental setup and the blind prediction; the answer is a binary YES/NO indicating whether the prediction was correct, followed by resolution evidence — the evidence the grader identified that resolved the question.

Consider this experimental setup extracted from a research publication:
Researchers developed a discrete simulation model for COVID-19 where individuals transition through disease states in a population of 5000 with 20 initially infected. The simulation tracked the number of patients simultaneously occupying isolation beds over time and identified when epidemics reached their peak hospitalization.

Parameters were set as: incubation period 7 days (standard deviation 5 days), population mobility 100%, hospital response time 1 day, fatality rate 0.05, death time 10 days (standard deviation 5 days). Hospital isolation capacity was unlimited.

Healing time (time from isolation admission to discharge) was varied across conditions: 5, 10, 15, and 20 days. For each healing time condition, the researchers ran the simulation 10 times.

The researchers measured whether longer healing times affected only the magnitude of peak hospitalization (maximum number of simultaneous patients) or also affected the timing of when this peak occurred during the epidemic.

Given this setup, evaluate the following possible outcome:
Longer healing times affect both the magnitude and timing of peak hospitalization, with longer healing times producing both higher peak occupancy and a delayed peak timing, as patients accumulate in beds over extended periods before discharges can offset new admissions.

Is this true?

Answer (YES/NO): YES